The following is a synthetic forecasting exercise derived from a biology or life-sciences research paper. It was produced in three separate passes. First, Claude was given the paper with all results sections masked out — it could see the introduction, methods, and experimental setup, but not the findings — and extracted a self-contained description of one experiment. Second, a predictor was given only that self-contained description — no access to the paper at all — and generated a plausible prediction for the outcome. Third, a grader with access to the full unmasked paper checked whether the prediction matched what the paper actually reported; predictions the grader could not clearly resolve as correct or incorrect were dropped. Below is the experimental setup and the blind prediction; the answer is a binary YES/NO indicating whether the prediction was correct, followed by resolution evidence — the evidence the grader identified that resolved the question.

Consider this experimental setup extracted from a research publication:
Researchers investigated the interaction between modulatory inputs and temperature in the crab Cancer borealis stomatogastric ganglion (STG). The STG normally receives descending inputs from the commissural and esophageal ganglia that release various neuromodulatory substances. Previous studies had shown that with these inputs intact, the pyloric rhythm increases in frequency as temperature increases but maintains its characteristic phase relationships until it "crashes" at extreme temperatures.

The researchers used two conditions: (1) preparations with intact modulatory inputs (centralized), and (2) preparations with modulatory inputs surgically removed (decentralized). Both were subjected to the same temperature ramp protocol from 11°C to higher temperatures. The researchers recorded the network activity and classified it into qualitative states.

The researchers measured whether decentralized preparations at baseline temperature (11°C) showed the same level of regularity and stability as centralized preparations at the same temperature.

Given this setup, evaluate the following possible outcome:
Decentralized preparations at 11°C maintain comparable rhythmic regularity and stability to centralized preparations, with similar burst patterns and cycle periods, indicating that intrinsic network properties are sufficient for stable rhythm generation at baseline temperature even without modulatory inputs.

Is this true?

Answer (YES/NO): NO